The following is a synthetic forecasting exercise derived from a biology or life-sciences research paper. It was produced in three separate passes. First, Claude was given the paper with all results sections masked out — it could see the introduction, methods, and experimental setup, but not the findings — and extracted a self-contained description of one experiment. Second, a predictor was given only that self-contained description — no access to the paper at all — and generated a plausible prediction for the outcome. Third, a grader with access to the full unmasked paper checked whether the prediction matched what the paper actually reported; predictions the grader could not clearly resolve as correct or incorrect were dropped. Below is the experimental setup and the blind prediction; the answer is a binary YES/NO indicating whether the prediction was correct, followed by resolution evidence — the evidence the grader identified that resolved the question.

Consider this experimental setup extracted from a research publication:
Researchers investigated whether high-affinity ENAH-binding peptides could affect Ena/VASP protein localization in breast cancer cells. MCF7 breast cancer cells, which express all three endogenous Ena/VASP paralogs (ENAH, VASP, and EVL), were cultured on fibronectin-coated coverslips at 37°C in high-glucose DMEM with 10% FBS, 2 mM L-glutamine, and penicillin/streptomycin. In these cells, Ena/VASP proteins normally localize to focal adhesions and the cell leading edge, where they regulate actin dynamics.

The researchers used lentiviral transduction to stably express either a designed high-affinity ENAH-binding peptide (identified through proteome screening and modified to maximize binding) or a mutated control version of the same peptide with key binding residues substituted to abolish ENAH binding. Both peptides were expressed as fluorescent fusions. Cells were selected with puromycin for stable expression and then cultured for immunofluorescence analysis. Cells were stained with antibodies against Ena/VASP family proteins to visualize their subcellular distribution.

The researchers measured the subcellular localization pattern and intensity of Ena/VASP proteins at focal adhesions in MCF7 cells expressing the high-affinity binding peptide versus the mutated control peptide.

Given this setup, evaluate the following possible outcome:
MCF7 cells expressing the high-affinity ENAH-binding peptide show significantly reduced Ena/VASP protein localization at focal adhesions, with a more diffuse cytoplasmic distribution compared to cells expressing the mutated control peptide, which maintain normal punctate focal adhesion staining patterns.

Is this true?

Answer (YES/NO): NO